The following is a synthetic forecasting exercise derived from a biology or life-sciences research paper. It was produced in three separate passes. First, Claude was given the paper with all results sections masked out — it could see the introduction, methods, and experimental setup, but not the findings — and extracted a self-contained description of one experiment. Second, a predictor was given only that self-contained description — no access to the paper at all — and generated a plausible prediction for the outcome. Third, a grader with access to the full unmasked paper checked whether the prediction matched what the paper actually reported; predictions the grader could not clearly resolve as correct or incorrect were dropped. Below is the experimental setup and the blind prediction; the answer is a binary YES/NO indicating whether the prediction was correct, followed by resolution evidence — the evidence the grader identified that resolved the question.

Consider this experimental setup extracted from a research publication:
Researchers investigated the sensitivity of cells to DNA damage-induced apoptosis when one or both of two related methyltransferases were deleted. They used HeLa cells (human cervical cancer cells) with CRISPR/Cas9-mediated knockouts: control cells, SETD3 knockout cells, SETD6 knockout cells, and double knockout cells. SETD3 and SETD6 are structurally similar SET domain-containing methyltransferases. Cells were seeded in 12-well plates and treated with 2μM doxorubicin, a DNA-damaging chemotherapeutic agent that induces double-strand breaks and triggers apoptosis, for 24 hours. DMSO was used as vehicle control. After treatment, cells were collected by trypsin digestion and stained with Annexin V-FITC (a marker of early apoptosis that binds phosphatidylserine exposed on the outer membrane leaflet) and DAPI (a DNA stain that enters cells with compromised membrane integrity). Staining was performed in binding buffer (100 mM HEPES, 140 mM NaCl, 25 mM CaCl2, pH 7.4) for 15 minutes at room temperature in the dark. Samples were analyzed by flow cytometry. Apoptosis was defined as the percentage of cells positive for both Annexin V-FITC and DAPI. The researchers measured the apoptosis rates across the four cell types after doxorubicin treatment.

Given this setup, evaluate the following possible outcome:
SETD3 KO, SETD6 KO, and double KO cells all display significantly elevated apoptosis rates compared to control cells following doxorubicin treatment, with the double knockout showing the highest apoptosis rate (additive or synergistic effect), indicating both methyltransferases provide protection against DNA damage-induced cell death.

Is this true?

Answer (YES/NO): NO